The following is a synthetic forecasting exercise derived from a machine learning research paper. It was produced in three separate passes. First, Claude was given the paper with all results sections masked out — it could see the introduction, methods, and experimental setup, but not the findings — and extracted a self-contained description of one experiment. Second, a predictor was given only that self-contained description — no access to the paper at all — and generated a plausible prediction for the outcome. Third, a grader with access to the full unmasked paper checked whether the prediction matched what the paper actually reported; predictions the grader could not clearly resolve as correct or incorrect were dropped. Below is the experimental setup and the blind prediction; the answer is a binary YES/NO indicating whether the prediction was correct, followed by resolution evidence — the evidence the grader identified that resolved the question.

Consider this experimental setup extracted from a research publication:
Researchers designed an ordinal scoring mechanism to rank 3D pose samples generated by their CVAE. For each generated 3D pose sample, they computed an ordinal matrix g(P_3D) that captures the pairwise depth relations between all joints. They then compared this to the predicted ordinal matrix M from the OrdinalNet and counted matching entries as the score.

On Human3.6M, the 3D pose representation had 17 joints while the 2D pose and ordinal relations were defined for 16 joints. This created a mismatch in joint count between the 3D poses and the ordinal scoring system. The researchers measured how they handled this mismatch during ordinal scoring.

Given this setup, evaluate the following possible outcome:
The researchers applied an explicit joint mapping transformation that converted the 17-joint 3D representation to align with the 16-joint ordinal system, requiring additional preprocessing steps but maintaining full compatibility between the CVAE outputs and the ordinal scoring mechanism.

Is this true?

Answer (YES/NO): NO